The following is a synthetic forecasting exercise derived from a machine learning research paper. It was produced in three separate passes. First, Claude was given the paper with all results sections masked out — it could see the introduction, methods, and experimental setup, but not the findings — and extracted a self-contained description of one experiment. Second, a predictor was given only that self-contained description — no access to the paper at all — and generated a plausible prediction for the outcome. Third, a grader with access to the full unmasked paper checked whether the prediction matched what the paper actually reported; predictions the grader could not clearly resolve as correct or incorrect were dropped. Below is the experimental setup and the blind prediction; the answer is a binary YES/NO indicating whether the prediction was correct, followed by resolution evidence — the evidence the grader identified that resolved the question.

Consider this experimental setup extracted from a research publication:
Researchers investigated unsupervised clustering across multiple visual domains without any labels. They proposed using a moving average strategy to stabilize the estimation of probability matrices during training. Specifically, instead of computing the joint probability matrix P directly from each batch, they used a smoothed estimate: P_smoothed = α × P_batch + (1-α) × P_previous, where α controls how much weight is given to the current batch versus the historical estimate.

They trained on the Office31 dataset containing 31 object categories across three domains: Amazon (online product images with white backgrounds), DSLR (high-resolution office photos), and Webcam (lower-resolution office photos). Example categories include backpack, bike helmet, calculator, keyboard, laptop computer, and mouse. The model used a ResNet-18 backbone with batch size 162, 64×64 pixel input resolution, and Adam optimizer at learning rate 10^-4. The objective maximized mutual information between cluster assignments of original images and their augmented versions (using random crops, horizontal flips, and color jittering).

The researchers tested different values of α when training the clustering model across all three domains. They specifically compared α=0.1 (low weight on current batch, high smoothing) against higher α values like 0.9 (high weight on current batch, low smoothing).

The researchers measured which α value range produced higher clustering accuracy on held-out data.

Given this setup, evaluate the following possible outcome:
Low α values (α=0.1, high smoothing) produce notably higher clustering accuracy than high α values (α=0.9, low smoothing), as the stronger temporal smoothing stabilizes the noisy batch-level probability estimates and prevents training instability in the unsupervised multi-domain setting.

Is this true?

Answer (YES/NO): YES